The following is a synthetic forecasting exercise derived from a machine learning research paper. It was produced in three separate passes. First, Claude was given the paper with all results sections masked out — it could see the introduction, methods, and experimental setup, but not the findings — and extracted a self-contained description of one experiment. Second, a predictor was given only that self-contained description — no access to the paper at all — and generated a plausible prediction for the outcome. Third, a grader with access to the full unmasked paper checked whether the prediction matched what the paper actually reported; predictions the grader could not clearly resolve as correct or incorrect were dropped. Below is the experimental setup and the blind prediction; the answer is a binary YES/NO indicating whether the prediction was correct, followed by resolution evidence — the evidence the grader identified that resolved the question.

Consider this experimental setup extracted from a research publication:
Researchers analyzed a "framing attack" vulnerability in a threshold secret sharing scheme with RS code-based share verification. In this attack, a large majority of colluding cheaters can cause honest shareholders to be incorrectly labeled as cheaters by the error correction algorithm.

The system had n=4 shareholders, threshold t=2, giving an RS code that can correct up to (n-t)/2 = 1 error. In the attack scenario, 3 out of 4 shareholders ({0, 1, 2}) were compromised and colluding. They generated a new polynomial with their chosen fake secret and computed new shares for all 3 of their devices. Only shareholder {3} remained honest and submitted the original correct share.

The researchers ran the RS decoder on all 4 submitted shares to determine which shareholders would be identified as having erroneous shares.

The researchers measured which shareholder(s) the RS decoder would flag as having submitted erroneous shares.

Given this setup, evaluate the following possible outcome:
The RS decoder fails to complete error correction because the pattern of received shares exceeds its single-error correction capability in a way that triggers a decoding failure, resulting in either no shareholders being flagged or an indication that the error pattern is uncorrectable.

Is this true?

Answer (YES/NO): NO